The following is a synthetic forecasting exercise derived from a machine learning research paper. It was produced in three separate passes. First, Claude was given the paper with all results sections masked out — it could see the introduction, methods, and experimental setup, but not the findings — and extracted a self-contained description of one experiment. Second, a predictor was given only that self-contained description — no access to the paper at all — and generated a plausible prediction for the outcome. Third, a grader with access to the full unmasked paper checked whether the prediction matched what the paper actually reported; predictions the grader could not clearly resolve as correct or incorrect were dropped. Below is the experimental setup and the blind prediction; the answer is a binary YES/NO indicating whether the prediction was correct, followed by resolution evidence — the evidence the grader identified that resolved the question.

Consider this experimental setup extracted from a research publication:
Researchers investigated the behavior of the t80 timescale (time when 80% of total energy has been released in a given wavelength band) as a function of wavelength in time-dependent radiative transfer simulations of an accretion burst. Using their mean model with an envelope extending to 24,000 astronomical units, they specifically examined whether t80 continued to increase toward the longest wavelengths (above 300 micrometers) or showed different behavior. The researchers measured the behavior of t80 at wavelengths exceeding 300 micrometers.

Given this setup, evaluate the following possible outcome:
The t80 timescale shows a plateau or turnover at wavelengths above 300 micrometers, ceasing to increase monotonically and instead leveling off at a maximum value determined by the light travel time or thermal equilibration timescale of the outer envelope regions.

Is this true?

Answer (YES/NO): YES